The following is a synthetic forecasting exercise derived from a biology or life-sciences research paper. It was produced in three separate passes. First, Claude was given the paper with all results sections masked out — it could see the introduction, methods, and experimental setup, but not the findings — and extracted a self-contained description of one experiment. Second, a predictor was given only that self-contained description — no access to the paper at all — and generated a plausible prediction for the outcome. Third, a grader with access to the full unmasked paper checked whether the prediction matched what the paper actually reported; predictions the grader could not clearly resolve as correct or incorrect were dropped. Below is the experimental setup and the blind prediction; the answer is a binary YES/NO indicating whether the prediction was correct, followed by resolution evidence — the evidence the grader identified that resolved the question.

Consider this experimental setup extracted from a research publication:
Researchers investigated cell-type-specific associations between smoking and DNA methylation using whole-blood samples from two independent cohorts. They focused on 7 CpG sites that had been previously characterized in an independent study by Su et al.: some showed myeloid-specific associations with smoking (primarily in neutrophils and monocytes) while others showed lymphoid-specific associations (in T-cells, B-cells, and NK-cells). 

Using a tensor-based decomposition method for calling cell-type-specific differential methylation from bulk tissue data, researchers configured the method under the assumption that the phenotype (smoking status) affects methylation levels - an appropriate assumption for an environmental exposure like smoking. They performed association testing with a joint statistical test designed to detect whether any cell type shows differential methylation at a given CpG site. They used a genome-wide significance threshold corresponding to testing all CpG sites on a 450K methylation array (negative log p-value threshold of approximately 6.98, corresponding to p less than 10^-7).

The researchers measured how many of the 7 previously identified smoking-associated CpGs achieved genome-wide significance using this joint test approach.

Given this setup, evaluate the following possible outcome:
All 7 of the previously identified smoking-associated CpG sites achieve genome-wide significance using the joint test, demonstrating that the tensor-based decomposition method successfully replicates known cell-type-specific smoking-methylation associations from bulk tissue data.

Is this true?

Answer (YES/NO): NO